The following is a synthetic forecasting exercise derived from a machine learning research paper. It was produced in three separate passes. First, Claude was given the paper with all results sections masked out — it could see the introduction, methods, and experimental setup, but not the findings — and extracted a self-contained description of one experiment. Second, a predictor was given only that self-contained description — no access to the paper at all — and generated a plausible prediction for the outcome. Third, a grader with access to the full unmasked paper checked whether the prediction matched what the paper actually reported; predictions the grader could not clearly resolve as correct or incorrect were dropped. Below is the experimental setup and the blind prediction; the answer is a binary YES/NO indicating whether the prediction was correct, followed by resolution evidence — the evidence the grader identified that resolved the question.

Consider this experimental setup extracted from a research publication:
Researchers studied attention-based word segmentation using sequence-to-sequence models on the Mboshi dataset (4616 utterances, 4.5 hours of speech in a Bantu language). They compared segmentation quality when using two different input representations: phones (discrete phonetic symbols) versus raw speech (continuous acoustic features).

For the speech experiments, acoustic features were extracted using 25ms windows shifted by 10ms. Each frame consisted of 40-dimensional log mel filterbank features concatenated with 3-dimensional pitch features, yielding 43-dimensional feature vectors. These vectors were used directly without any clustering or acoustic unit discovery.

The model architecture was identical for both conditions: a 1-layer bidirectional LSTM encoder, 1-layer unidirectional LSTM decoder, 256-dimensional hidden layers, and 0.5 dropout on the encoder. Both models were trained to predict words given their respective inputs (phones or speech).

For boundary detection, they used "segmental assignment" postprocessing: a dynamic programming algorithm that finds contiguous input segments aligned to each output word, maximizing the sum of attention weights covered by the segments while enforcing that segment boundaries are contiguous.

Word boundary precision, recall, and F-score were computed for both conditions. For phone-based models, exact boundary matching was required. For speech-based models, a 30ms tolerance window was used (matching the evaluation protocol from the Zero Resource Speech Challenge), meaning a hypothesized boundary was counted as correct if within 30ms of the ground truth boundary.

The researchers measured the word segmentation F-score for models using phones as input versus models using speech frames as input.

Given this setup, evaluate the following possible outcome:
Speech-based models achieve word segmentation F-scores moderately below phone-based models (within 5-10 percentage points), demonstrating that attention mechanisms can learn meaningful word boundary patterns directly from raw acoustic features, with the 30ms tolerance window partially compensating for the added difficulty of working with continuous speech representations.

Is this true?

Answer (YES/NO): NO